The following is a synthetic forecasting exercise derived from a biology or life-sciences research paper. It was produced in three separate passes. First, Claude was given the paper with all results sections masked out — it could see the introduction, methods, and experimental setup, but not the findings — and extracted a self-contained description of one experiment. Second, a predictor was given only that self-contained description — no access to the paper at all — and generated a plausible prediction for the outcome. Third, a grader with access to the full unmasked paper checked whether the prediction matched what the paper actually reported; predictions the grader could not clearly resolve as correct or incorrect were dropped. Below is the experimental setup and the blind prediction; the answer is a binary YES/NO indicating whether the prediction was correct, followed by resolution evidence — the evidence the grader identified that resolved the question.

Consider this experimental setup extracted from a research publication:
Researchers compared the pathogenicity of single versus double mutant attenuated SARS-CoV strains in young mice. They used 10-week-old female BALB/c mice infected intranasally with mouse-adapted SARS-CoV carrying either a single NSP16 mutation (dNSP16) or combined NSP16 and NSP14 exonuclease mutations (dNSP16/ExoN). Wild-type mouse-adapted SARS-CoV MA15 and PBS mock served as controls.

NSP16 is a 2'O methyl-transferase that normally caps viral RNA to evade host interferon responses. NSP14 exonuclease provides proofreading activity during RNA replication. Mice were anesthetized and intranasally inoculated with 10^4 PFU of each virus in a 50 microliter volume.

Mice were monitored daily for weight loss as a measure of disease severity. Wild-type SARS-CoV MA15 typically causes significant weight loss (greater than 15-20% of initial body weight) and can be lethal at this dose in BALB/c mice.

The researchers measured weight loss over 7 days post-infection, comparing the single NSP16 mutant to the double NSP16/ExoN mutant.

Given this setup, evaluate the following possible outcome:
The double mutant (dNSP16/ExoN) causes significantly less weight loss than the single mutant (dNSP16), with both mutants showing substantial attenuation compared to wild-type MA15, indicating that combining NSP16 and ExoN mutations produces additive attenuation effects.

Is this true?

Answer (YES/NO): NO